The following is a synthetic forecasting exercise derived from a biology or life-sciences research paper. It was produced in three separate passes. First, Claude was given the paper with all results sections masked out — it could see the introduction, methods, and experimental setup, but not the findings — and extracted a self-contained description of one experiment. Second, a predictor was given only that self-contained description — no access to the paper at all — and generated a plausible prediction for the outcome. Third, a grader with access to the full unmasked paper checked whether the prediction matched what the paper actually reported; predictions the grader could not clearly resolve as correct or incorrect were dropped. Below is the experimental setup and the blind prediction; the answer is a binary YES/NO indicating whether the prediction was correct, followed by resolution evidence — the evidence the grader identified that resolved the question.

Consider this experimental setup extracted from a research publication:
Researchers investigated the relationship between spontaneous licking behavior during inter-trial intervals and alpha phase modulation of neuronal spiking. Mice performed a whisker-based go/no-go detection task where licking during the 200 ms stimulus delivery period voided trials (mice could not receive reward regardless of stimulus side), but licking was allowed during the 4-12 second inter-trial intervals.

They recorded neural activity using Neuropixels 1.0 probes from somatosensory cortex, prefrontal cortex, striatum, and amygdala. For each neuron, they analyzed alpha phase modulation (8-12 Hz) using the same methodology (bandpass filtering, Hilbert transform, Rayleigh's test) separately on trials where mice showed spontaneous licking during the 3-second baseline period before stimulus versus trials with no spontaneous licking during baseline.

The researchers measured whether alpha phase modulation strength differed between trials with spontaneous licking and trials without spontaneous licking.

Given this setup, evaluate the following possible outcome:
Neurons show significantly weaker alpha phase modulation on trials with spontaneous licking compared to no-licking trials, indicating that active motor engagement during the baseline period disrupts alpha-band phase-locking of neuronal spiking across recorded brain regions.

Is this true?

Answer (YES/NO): YES